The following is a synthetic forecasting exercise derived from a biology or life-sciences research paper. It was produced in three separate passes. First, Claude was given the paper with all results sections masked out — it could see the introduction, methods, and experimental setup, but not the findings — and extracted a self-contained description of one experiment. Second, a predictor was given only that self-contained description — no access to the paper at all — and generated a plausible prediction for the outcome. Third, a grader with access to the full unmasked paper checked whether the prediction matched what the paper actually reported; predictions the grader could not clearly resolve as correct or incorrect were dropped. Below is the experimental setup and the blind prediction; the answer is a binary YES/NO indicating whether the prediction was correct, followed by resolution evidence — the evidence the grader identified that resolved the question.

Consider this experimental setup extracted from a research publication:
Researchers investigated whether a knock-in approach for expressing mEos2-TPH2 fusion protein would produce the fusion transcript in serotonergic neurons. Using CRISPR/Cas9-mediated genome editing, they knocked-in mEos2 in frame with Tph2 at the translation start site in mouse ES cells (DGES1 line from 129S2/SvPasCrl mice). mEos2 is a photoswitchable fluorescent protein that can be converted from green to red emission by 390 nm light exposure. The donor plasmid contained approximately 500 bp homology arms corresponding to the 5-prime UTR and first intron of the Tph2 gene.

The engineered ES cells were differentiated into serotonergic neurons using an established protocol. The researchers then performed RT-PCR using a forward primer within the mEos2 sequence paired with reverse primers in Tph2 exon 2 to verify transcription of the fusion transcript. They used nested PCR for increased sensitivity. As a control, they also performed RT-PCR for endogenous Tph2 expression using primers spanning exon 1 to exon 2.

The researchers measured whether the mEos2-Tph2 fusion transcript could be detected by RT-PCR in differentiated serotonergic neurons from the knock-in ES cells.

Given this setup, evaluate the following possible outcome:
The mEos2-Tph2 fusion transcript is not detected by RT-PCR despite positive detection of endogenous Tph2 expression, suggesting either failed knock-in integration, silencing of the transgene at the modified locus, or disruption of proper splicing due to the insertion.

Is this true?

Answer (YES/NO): NO